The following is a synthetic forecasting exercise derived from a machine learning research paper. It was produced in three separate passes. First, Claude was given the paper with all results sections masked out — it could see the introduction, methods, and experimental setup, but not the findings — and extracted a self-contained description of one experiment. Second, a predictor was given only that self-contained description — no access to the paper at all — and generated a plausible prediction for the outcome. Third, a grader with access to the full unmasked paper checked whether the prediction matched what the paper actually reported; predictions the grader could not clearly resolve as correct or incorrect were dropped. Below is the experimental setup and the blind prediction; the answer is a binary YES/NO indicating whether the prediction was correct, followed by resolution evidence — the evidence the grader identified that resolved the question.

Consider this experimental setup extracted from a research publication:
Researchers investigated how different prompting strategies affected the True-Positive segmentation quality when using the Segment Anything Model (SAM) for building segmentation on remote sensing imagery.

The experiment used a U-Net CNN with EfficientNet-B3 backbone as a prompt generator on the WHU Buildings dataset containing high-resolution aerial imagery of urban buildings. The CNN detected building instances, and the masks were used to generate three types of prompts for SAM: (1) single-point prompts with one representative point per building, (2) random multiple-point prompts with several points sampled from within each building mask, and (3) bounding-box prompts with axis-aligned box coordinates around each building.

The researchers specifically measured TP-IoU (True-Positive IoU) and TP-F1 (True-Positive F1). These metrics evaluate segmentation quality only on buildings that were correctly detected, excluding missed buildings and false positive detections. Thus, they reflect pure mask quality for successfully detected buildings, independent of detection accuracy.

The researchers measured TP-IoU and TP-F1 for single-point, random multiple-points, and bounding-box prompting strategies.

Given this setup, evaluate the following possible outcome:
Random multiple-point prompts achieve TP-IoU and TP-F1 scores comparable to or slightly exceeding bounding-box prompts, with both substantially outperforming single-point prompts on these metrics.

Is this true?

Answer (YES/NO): NO